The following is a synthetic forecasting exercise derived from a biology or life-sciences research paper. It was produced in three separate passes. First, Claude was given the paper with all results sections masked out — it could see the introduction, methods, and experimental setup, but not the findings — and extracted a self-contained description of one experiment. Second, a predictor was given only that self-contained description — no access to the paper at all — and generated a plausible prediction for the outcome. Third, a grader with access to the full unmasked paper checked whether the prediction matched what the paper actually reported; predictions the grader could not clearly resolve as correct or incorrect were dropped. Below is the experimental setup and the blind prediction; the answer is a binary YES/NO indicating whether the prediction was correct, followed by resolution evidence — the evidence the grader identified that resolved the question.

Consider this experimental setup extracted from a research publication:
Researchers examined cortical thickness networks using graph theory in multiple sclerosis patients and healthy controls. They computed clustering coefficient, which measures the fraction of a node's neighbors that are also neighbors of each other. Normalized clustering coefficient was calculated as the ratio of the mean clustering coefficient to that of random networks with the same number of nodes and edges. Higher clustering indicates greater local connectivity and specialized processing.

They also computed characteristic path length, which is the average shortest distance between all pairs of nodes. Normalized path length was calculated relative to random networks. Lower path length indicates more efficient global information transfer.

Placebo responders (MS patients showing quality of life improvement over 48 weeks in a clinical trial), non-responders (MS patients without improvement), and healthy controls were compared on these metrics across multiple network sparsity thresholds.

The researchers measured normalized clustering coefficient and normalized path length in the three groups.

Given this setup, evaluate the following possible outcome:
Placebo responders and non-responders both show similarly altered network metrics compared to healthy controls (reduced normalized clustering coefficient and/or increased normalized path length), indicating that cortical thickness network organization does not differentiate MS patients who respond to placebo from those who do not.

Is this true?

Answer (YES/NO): NO